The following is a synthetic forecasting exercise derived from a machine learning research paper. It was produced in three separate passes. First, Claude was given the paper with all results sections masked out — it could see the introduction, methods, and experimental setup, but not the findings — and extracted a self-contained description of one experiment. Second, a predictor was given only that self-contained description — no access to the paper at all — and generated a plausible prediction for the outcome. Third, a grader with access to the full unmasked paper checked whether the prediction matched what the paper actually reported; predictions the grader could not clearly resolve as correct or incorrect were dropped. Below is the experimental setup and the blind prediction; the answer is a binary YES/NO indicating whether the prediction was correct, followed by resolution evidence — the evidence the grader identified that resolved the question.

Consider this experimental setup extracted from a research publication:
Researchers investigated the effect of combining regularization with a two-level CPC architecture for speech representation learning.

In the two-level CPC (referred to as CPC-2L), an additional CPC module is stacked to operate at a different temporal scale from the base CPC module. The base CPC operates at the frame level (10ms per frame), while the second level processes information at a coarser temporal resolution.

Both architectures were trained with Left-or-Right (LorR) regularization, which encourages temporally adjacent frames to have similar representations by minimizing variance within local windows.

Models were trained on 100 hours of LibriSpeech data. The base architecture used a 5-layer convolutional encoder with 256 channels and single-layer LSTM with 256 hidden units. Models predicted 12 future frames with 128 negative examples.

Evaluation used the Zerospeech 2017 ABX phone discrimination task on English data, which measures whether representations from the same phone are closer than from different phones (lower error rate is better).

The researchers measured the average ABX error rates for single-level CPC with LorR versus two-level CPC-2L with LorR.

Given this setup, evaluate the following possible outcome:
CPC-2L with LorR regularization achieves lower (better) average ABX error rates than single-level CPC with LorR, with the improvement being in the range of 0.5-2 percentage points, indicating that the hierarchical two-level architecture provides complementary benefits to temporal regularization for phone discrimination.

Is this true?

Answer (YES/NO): NO